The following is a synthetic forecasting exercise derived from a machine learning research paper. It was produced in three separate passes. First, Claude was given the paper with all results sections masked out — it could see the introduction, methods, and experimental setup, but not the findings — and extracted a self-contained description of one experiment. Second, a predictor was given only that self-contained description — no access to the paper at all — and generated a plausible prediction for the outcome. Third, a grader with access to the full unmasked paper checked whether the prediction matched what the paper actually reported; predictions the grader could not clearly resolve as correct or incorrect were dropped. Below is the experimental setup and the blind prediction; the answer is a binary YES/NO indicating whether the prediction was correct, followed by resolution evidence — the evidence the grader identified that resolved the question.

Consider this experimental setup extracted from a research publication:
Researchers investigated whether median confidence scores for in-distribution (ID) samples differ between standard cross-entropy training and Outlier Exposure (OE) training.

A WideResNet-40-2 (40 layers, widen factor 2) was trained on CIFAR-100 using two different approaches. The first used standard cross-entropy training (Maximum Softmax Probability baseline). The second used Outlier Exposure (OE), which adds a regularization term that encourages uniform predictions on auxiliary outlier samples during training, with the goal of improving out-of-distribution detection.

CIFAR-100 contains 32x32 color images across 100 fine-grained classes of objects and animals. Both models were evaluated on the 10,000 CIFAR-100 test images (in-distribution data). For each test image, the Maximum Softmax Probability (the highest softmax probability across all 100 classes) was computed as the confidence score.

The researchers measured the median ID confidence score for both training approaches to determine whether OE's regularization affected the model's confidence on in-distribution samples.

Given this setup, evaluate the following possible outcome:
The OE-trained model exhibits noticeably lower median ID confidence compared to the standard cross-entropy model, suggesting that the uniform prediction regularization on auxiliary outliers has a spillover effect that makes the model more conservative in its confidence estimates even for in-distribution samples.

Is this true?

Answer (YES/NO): NO